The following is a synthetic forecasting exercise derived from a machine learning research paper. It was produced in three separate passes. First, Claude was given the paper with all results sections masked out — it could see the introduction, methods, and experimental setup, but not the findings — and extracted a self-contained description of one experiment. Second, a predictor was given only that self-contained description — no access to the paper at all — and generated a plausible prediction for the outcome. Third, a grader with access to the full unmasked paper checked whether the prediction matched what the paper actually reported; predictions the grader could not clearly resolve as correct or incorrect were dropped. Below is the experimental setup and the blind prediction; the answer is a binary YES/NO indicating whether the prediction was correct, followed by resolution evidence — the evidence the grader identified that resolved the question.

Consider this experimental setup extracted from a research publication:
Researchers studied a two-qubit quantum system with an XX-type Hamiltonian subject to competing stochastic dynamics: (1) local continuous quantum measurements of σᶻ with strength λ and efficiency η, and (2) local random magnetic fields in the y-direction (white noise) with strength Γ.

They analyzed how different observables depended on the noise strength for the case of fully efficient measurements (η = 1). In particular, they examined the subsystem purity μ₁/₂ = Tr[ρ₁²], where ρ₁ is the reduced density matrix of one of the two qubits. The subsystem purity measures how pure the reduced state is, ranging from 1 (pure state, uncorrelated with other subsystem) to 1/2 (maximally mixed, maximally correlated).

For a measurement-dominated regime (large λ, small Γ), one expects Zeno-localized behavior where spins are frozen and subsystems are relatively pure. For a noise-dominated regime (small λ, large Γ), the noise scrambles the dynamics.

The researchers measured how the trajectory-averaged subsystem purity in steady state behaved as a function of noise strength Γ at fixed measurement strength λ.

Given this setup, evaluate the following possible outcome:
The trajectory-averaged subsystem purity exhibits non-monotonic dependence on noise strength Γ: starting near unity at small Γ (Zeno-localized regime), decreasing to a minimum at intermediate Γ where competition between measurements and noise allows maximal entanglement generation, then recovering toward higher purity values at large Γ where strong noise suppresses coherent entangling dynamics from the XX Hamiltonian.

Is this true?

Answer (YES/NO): NO